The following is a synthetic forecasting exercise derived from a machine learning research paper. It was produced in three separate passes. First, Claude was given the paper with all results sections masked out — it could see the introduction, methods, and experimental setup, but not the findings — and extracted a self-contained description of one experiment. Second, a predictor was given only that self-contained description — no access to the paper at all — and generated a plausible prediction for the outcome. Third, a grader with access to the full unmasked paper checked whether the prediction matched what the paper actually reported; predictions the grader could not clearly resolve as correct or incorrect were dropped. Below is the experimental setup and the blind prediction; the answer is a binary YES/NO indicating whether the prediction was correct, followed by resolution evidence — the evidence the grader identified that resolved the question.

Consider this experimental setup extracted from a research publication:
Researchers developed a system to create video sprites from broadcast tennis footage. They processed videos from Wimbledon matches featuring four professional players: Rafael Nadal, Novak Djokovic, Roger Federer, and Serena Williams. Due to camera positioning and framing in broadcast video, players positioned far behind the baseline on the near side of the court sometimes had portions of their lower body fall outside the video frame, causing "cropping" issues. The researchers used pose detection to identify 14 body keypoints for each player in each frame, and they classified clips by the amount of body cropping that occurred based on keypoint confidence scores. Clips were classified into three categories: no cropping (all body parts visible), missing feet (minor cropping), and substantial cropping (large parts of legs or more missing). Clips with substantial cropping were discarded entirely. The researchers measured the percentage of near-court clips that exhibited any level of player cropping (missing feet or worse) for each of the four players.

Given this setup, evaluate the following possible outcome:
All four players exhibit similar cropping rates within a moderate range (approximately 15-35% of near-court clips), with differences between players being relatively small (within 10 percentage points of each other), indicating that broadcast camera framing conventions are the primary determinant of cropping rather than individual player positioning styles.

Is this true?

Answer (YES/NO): NO